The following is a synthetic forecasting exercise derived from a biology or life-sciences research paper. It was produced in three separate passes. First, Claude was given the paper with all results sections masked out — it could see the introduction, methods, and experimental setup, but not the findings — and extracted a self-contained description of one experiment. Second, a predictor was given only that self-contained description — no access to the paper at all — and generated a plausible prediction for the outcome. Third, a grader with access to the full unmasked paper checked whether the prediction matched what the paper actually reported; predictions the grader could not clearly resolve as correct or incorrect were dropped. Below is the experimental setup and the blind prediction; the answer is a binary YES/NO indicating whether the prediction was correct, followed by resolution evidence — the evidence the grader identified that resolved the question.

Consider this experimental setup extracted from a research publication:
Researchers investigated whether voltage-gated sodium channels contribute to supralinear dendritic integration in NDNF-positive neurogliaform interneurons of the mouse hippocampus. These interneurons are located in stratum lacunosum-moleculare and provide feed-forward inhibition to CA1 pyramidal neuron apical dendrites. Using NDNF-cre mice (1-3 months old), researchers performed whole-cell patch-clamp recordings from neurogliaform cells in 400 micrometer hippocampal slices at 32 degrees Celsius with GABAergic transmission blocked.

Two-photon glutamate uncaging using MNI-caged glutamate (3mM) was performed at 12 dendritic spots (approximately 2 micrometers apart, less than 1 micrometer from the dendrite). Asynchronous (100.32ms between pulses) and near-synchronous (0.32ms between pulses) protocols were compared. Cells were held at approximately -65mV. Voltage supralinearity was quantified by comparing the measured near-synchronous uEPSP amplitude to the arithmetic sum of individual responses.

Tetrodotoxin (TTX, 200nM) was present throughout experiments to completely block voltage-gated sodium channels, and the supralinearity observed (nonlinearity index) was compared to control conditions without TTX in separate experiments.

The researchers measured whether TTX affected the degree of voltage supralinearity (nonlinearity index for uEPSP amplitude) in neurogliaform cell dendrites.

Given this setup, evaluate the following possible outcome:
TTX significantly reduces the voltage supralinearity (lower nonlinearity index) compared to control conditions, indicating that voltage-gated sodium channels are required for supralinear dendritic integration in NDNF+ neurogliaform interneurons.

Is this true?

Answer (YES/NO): NO